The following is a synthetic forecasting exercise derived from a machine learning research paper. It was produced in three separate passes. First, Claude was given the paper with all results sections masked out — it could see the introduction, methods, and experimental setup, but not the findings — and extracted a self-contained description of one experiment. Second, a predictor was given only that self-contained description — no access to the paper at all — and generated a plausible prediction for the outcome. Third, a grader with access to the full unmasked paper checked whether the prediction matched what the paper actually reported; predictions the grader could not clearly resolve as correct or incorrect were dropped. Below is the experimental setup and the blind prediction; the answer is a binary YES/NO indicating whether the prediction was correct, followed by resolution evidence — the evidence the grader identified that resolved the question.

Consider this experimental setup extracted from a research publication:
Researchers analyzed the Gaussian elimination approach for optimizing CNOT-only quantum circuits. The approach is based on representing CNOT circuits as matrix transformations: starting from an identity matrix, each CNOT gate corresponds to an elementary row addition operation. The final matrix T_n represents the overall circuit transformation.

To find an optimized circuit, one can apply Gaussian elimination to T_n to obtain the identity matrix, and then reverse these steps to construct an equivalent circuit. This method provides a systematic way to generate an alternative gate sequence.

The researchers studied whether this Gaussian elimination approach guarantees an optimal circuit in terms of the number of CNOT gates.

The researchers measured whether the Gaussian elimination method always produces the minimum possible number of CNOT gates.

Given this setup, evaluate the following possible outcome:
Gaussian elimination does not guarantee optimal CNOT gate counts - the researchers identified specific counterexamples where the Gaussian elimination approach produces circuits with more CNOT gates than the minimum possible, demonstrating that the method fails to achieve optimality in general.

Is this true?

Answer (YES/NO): NO